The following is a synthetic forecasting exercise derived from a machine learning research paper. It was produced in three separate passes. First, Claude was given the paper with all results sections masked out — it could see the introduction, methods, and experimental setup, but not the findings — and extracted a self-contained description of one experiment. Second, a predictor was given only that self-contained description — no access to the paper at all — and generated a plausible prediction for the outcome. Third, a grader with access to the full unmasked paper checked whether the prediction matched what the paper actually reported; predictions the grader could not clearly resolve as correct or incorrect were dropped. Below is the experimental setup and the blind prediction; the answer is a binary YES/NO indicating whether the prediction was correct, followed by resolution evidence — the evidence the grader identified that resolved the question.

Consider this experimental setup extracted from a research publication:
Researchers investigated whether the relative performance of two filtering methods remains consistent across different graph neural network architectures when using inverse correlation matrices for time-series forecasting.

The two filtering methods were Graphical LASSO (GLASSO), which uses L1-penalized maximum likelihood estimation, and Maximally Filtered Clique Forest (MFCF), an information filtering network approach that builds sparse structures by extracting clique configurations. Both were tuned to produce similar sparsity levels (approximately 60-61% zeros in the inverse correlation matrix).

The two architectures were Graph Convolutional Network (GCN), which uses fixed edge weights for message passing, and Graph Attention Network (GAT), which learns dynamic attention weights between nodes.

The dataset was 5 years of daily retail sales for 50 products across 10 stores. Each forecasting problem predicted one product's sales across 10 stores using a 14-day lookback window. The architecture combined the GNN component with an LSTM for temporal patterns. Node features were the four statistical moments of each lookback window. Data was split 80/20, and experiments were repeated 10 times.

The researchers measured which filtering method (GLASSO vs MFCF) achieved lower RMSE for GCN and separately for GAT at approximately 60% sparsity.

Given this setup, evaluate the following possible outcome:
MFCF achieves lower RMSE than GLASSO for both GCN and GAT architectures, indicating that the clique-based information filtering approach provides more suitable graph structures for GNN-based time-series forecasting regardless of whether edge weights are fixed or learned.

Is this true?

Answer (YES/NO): NO